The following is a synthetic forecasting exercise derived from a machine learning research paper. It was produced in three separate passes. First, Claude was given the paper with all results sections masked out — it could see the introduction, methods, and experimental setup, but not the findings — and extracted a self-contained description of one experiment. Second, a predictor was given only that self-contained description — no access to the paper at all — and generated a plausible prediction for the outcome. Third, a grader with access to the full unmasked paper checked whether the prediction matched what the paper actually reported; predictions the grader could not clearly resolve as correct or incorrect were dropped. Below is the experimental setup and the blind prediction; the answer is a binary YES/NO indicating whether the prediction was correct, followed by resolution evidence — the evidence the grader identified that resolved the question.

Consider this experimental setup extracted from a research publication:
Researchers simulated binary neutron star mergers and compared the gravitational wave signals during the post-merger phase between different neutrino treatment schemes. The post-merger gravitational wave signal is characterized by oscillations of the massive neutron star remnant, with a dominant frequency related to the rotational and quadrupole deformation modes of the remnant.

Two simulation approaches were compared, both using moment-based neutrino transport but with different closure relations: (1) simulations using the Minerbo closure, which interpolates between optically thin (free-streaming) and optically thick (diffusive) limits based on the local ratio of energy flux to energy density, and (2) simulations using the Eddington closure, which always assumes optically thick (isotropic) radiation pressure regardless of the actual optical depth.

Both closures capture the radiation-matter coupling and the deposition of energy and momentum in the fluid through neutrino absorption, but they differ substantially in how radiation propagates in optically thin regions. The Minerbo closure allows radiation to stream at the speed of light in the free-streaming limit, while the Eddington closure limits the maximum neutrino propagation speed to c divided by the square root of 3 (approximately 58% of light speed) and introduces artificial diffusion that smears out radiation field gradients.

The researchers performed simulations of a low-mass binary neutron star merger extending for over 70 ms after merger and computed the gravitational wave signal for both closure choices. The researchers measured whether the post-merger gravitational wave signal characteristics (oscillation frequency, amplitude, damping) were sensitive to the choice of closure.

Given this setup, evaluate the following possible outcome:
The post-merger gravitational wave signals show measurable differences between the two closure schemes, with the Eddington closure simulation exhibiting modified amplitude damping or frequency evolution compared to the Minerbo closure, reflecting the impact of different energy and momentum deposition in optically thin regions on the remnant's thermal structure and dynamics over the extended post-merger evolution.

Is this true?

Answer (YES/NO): NO